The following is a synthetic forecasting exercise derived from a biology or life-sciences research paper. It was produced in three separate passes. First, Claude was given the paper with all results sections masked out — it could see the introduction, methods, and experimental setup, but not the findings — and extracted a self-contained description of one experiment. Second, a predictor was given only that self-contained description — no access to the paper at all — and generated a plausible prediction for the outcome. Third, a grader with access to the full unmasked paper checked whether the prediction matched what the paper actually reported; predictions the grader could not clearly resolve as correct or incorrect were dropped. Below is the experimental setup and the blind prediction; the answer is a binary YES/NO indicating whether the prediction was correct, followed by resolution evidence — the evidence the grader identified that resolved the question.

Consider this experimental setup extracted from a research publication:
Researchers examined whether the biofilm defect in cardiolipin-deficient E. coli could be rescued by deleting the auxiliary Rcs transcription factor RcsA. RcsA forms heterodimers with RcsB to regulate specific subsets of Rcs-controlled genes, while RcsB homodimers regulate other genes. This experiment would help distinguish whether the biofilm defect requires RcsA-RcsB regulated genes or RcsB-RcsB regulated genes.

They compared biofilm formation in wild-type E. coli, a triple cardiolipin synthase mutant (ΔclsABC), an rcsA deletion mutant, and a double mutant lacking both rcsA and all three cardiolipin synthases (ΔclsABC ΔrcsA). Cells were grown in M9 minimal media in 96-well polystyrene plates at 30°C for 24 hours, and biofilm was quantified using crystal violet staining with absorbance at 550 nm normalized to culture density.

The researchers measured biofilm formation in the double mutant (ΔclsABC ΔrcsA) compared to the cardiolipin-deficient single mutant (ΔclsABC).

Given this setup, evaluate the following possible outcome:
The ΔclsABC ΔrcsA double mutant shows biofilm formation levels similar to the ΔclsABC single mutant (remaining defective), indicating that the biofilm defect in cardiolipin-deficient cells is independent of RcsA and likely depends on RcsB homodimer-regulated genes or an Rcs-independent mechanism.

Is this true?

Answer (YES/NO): NO